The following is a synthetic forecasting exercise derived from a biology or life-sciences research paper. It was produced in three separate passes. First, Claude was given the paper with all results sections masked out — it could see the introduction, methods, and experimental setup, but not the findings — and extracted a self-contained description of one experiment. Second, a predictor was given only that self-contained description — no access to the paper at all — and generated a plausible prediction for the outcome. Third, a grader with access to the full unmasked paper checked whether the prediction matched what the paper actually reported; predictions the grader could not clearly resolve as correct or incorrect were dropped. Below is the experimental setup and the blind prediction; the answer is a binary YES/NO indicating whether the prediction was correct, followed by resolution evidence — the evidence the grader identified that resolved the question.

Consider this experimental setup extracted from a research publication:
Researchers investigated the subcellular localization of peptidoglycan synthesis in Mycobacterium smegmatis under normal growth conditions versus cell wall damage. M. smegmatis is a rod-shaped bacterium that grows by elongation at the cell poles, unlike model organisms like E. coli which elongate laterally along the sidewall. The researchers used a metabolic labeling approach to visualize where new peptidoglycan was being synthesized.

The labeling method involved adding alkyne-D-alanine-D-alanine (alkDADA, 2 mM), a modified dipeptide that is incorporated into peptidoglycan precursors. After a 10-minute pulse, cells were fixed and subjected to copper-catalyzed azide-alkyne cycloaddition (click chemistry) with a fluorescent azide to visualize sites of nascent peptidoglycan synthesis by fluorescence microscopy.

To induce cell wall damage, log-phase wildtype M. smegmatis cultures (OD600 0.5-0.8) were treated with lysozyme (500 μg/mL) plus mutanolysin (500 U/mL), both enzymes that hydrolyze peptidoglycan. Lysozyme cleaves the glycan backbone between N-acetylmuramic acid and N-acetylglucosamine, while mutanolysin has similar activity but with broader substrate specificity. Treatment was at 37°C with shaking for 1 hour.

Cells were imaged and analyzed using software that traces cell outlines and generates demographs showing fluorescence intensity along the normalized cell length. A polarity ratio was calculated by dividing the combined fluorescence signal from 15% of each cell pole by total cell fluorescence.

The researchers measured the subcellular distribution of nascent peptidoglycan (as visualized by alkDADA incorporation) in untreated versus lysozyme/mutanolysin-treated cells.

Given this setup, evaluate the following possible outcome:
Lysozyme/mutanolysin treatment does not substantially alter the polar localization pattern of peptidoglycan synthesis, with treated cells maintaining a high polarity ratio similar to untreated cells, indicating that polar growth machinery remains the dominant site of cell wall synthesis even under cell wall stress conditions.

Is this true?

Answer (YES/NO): NO